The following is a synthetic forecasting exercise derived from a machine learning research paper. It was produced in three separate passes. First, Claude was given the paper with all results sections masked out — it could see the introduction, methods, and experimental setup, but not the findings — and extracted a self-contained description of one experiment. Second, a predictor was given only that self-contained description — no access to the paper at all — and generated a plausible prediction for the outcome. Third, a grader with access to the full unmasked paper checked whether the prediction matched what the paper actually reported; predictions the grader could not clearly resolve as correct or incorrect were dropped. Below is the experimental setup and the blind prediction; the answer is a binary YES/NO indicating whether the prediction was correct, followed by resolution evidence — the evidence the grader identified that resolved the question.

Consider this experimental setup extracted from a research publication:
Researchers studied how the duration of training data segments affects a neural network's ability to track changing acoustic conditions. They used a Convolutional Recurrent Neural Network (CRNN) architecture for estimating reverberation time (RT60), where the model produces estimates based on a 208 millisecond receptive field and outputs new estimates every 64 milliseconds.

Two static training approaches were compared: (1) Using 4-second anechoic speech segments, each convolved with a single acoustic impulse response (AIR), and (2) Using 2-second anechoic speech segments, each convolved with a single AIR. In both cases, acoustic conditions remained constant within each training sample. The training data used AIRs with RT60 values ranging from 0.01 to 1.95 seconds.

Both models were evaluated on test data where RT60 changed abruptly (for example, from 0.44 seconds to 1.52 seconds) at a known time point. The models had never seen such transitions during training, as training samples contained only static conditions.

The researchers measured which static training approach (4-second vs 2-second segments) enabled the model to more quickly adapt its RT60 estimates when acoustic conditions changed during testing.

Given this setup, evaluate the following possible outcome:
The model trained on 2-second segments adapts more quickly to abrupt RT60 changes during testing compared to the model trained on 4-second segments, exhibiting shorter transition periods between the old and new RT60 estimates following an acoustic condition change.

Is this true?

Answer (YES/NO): NO